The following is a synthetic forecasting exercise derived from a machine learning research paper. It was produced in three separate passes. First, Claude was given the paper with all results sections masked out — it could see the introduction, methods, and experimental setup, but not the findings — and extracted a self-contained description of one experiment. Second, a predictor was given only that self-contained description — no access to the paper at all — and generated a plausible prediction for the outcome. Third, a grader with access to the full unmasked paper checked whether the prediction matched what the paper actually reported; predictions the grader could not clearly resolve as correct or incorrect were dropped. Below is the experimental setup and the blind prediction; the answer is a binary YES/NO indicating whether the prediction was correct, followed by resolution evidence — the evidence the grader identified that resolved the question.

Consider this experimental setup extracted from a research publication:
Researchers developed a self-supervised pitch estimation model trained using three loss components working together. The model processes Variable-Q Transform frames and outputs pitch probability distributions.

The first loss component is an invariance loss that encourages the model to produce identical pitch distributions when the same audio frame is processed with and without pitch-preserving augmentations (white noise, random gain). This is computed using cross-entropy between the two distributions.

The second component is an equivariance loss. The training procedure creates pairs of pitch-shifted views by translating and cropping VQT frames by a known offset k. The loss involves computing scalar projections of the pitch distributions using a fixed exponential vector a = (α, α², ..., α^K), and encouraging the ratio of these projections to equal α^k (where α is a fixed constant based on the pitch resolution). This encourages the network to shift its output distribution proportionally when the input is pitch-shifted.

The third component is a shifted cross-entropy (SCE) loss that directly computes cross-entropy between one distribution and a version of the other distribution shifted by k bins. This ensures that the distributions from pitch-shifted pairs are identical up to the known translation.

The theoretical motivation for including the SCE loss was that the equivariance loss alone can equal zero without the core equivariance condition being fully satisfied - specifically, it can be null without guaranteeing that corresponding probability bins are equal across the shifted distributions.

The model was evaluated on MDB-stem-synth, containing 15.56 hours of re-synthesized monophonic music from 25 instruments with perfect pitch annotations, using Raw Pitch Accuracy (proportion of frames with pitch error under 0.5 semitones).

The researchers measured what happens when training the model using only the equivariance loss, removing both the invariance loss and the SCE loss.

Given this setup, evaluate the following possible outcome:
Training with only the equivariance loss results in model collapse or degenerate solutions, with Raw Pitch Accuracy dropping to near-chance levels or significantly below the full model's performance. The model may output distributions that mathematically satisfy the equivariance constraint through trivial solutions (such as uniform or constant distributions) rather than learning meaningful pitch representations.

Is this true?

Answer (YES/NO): NO